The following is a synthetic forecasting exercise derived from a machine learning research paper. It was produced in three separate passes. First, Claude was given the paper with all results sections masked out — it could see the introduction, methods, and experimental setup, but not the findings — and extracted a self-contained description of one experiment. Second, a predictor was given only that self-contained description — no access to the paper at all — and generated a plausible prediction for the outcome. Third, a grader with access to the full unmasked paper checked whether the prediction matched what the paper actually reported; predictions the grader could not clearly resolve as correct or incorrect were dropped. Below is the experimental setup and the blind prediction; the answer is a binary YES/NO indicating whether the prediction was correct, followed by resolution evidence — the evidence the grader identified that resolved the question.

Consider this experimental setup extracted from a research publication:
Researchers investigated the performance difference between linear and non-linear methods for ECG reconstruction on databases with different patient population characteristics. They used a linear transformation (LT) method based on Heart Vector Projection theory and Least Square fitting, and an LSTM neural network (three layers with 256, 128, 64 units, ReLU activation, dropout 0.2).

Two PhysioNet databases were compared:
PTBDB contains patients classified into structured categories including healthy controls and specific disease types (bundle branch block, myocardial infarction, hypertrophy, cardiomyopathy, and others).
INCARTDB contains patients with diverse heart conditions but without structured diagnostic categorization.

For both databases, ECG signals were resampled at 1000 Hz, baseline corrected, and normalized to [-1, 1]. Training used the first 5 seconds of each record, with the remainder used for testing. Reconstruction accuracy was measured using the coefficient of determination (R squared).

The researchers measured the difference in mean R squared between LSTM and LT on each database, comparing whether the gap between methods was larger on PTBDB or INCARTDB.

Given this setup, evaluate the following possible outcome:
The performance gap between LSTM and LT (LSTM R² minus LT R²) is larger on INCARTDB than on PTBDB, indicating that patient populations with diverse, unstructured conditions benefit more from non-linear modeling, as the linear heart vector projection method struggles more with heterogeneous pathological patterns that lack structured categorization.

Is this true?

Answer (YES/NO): YES